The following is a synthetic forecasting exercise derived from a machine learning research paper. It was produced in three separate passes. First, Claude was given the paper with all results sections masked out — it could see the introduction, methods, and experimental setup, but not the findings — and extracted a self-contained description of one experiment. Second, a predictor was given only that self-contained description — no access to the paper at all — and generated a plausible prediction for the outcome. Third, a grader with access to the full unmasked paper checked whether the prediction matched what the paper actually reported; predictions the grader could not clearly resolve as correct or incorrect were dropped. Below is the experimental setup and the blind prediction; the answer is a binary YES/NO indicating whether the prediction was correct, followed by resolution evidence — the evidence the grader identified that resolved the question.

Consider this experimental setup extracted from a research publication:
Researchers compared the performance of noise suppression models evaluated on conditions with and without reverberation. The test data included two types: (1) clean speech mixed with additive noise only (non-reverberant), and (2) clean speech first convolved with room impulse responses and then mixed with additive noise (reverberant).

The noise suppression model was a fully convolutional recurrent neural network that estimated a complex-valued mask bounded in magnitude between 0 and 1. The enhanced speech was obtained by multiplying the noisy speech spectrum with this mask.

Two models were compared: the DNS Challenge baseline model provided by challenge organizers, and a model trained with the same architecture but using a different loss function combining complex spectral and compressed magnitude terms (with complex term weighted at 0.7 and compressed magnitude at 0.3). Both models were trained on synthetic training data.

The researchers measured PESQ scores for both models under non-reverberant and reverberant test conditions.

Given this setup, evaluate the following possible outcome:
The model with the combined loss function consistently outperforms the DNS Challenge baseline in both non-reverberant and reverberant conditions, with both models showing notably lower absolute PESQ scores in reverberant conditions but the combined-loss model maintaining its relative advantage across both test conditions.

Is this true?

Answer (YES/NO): YES